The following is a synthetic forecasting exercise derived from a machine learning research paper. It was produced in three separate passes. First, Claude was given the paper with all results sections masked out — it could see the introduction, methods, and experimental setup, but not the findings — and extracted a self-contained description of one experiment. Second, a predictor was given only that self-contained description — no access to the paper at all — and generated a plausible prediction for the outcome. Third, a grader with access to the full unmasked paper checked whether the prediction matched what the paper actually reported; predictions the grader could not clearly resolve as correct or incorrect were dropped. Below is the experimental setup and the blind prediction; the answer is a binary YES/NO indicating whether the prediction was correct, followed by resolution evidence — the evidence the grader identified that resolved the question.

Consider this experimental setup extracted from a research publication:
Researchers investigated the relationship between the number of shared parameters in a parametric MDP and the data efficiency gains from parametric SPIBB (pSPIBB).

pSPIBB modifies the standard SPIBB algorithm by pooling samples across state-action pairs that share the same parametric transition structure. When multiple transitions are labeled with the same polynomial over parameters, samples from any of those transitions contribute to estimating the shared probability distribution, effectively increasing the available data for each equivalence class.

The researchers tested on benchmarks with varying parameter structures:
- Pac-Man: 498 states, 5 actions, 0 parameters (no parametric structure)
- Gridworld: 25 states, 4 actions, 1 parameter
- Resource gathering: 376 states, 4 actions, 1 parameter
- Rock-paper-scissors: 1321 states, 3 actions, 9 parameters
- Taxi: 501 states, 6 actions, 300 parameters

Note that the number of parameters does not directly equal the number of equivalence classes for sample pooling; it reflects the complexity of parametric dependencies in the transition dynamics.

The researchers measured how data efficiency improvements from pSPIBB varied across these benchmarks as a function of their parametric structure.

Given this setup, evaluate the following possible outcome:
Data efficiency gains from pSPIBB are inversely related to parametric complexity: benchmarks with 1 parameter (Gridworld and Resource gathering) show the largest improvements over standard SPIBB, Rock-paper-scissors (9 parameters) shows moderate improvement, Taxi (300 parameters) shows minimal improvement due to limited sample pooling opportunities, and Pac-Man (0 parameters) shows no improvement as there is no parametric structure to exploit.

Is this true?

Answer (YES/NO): NO